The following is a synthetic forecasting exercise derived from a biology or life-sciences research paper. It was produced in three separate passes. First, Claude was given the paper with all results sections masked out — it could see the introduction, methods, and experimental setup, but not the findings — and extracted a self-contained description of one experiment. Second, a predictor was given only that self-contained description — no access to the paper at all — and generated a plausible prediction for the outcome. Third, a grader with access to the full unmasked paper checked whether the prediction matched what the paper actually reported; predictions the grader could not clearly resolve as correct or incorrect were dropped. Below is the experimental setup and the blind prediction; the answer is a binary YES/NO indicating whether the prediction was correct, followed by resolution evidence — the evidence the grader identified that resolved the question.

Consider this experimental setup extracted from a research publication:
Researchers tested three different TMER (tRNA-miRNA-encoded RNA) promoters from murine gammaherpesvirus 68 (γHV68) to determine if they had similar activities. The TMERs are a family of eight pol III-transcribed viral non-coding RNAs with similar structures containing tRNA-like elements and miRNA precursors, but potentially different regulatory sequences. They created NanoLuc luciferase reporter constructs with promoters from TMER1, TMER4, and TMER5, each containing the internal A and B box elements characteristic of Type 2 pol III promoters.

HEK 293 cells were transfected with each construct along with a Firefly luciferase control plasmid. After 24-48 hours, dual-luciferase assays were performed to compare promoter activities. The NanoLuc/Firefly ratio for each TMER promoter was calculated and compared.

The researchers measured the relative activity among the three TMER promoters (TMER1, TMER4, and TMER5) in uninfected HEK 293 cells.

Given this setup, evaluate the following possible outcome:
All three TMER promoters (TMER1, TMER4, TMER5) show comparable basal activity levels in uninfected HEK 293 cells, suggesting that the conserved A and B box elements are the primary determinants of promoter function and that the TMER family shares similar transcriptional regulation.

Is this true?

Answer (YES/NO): NO